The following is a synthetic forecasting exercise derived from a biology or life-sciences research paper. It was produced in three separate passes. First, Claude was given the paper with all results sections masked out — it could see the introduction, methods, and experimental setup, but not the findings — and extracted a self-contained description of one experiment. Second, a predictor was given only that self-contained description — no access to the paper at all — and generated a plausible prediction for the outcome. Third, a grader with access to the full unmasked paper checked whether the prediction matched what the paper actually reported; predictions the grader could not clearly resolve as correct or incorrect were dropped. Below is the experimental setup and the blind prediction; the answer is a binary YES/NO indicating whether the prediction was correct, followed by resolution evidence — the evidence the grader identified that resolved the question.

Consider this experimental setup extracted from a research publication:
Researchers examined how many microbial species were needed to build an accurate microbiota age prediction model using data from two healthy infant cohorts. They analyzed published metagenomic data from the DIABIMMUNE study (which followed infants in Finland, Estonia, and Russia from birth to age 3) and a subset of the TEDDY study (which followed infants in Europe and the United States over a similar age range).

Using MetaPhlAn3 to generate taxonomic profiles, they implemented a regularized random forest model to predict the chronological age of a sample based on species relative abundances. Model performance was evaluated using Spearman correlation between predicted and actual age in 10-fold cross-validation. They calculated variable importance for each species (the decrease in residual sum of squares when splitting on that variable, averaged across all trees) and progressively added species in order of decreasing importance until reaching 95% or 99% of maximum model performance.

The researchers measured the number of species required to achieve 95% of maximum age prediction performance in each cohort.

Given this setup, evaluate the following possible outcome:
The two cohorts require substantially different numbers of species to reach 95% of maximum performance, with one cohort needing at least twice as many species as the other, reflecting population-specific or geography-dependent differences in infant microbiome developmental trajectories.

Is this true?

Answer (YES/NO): NO